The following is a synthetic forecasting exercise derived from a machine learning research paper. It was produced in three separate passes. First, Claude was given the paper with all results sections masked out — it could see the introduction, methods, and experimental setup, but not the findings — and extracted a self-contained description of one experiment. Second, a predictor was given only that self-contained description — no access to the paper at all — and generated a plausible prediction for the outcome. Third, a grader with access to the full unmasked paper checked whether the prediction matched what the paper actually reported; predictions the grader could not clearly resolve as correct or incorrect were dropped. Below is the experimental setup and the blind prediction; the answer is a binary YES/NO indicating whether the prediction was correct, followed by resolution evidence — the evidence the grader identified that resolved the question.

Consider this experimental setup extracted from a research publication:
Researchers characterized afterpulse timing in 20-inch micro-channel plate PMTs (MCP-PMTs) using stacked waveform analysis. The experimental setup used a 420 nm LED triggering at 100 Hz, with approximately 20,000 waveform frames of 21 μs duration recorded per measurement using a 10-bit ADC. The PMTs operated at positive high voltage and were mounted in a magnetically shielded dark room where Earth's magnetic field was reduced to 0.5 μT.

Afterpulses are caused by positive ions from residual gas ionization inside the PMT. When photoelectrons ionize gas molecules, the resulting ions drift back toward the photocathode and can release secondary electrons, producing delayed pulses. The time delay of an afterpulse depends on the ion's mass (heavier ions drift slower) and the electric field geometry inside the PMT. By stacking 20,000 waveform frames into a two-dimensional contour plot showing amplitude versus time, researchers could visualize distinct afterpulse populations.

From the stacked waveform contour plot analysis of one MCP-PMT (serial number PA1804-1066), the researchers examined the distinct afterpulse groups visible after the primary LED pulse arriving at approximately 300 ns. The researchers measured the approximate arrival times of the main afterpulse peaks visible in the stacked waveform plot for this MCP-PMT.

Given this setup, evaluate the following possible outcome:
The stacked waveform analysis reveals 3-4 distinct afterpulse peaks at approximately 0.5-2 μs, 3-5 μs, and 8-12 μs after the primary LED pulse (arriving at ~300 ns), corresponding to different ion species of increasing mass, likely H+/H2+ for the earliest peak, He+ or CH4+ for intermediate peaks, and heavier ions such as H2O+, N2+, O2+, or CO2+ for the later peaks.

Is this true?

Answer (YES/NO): NO